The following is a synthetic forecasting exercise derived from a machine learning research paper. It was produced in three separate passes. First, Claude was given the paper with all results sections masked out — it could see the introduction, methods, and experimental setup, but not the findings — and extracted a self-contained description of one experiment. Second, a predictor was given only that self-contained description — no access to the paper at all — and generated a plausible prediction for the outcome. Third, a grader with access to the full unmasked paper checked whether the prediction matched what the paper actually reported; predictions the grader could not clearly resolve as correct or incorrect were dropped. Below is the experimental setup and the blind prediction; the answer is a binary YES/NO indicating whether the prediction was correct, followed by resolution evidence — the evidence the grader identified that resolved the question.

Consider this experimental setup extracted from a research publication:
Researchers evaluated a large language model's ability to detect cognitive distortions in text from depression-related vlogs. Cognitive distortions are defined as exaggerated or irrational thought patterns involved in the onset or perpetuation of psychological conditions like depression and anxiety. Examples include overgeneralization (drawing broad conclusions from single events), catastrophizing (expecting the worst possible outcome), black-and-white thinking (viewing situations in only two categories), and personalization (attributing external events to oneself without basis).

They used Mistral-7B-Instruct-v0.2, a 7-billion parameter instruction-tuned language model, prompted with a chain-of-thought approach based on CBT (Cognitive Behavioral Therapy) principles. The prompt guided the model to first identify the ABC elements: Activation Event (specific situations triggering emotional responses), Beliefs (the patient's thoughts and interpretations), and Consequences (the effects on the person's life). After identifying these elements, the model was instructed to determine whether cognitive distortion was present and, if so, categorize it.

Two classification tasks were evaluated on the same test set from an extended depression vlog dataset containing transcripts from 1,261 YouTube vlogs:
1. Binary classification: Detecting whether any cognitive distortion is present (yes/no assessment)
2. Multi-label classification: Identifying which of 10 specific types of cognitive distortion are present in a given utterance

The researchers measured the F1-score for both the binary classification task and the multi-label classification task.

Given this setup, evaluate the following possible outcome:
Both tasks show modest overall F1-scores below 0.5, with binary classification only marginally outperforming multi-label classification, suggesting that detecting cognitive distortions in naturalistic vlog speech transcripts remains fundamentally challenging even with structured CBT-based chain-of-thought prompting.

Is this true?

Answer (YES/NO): NO